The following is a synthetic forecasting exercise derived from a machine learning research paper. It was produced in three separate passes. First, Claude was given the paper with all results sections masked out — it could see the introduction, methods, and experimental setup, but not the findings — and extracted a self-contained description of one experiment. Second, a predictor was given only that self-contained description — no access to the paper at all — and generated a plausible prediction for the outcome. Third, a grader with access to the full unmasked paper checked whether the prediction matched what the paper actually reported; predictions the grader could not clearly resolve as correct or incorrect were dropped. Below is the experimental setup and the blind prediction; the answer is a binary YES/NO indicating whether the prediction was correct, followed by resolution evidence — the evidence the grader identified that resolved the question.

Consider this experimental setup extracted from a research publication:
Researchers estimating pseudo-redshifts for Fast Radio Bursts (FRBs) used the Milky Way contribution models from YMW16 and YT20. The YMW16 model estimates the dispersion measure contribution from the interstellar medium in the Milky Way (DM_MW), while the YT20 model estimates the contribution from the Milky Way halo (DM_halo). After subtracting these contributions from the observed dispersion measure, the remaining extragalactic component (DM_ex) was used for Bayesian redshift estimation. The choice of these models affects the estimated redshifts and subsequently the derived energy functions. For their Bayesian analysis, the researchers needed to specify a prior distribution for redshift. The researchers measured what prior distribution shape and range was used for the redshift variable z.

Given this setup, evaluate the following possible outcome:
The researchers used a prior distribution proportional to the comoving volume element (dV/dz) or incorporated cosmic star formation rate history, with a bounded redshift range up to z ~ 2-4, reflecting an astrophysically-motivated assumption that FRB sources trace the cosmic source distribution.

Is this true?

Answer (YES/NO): NO